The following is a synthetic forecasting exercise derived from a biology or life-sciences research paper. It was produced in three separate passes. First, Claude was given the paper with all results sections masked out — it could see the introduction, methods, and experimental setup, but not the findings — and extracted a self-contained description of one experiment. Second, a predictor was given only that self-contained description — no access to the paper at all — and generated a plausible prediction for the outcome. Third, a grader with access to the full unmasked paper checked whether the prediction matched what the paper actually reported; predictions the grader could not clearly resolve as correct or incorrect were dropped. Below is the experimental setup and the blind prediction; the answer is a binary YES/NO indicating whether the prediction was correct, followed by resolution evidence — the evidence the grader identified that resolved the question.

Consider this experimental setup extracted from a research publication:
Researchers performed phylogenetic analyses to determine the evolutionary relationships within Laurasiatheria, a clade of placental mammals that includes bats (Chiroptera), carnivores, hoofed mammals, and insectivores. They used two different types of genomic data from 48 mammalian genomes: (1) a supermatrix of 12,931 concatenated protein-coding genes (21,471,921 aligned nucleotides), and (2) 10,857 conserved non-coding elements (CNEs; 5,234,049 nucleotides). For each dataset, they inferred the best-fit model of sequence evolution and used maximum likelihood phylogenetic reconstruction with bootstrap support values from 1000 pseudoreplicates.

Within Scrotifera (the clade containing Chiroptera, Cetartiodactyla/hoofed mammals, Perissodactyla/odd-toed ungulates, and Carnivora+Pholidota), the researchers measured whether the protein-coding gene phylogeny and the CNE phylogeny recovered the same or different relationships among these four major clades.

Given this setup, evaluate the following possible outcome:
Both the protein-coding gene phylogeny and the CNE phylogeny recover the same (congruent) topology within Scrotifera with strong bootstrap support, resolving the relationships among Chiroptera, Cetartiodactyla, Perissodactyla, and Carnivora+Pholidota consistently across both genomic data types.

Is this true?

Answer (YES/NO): NO